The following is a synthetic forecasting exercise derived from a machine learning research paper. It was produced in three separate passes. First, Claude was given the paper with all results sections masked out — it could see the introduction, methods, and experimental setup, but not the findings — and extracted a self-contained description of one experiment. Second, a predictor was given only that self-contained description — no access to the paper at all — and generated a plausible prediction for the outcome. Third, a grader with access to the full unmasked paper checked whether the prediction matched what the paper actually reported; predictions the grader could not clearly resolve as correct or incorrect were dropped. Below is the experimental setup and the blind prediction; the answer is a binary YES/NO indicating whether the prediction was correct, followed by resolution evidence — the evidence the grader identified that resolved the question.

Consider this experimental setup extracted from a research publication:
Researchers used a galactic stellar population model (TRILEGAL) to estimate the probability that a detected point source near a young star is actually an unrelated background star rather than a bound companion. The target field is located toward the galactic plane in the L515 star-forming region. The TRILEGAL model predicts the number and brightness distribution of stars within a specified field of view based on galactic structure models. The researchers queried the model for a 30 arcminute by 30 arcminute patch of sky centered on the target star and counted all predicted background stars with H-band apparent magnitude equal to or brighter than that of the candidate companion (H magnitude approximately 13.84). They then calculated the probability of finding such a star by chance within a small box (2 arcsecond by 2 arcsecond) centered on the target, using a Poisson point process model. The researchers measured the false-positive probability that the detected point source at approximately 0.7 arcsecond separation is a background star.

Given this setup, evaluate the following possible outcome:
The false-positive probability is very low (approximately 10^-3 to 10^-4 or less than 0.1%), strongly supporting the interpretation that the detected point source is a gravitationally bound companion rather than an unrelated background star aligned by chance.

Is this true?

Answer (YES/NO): NO